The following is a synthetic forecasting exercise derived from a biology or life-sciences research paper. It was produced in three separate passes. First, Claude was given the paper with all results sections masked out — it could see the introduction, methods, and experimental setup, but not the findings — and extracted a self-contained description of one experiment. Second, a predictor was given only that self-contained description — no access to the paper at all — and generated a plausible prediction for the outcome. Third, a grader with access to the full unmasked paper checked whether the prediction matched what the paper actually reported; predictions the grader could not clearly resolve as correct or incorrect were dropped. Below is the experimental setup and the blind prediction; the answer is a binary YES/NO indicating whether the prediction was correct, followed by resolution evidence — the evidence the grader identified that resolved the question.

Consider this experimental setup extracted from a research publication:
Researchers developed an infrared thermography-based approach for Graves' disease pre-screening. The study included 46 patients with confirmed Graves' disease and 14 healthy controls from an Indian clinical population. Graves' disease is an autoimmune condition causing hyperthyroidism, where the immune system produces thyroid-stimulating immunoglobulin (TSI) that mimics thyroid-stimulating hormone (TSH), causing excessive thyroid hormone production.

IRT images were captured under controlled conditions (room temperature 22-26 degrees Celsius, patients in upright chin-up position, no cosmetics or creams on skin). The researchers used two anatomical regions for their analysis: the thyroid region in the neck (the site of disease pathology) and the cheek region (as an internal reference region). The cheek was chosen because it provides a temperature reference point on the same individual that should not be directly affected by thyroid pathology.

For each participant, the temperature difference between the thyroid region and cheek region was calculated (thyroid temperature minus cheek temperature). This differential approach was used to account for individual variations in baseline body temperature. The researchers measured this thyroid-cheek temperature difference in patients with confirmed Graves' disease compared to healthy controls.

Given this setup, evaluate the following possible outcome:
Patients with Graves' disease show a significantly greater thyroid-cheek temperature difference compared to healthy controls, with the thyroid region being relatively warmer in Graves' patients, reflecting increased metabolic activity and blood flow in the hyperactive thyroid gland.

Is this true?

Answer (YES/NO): YES